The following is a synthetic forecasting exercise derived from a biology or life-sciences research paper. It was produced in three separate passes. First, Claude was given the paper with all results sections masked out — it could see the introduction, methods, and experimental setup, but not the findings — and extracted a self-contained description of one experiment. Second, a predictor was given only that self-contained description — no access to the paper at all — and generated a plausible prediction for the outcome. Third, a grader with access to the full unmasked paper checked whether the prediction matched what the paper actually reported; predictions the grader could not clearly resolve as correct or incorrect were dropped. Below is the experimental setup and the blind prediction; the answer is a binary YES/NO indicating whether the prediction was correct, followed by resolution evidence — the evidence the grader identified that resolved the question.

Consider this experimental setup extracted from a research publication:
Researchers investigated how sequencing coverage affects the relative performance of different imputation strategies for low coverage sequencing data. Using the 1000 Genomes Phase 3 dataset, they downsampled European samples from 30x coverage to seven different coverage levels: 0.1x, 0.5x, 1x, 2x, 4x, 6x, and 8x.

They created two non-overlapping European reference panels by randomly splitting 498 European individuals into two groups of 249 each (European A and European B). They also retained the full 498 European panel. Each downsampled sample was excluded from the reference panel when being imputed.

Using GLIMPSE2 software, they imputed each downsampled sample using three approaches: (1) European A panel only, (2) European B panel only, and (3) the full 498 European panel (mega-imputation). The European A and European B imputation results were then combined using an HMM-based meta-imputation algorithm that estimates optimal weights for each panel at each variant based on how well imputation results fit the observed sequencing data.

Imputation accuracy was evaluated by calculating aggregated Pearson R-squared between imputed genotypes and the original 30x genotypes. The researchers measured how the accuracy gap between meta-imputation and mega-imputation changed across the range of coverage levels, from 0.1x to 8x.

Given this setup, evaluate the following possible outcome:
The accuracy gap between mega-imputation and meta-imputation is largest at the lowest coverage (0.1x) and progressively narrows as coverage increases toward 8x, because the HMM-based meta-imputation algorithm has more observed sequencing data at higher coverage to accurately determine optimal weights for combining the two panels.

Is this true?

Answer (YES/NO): YES